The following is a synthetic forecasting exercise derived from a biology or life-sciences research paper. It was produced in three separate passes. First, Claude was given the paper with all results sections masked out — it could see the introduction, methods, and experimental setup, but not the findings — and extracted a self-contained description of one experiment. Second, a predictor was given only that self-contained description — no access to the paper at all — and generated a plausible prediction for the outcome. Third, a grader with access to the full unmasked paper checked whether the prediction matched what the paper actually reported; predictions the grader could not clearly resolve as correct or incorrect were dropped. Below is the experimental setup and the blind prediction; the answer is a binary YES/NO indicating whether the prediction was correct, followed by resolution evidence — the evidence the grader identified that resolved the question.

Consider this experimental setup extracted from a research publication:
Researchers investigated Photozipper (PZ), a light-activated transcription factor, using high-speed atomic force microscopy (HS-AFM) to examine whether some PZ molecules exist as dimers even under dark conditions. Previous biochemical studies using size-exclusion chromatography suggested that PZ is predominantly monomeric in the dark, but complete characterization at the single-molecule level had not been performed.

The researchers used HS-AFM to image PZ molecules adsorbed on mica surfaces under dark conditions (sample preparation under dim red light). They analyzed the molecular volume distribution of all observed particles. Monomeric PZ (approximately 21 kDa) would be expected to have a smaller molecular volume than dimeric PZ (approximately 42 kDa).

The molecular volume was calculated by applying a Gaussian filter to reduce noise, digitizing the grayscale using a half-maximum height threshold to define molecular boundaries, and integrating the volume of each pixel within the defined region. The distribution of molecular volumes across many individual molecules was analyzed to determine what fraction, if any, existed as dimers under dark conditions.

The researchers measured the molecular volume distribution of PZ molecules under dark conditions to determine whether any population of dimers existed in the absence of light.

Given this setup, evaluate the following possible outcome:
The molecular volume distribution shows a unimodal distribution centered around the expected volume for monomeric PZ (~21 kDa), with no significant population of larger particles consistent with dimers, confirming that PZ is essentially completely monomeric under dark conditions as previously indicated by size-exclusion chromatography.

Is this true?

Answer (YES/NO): NO